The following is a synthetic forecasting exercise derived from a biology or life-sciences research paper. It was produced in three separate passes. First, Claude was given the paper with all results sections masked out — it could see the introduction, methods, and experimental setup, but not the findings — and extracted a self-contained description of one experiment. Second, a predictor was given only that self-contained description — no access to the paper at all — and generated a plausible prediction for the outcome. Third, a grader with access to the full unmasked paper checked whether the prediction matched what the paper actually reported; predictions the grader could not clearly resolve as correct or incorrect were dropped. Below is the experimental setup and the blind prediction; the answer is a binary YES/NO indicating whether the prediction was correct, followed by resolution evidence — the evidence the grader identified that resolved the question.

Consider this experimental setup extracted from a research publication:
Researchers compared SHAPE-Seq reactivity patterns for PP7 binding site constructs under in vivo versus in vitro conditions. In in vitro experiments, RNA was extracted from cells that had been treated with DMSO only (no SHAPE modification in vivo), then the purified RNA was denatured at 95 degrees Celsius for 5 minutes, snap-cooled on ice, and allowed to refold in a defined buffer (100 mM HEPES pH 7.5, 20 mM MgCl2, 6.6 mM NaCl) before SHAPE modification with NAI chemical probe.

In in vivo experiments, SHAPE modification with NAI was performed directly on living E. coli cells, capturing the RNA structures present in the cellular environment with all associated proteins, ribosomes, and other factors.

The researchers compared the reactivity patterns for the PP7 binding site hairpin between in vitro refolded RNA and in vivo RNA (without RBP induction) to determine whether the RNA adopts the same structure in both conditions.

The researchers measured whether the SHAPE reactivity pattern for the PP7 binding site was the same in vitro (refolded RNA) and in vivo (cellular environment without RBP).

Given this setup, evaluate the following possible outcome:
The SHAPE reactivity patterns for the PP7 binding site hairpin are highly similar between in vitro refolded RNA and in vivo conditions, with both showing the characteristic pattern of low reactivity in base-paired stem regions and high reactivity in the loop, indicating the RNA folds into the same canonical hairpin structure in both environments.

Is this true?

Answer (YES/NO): NO